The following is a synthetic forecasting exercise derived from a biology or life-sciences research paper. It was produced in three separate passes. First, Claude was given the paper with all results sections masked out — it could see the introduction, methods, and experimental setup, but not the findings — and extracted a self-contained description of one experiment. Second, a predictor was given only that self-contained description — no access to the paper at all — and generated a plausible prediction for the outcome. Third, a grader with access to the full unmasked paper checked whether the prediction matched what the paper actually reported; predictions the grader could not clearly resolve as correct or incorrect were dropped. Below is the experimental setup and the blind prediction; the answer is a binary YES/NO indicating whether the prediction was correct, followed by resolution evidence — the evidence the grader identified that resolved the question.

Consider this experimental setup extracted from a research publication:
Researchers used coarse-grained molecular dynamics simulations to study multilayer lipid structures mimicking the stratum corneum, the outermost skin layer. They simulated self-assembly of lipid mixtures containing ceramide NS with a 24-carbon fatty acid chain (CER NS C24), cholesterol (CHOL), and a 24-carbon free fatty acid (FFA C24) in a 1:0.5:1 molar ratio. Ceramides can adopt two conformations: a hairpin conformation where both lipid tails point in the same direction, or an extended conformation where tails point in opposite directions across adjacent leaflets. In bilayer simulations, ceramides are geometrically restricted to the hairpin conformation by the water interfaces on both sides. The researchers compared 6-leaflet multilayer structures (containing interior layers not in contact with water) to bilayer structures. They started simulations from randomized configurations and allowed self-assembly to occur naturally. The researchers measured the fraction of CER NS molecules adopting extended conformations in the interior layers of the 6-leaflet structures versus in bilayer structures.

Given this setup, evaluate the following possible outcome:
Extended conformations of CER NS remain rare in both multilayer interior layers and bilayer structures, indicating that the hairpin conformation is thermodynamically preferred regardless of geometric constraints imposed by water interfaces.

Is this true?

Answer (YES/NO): NO